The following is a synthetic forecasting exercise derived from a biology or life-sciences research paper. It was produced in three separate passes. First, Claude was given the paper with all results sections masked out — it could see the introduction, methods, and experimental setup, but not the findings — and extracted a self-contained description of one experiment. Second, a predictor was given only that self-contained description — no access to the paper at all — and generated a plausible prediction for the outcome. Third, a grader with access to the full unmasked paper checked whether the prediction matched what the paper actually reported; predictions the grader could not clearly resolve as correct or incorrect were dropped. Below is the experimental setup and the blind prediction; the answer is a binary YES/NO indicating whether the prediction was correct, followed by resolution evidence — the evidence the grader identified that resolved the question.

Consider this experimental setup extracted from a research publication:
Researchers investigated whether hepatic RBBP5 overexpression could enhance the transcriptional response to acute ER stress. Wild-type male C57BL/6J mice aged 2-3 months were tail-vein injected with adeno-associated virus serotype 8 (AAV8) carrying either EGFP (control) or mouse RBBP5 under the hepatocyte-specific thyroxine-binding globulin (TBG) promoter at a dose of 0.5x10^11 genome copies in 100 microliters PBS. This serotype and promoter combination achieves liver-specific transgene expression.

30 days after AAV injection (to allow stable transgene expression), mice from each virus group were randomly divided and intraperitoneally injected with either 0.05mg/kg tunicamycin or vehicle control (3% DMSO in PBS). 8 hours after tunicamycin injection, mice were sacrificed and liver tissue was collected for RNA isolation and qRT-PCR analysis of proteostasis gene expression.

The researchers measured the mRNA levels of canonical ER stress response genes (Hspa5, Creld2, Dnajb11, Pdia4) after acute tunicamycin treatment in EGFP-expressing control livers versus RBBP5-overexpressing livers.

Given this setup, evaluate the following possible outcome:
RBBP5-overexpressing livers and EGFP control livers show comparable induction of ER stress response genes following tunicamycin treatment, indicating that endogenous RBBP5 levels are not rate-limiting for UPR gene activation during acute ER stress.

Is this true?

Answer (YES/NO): NO